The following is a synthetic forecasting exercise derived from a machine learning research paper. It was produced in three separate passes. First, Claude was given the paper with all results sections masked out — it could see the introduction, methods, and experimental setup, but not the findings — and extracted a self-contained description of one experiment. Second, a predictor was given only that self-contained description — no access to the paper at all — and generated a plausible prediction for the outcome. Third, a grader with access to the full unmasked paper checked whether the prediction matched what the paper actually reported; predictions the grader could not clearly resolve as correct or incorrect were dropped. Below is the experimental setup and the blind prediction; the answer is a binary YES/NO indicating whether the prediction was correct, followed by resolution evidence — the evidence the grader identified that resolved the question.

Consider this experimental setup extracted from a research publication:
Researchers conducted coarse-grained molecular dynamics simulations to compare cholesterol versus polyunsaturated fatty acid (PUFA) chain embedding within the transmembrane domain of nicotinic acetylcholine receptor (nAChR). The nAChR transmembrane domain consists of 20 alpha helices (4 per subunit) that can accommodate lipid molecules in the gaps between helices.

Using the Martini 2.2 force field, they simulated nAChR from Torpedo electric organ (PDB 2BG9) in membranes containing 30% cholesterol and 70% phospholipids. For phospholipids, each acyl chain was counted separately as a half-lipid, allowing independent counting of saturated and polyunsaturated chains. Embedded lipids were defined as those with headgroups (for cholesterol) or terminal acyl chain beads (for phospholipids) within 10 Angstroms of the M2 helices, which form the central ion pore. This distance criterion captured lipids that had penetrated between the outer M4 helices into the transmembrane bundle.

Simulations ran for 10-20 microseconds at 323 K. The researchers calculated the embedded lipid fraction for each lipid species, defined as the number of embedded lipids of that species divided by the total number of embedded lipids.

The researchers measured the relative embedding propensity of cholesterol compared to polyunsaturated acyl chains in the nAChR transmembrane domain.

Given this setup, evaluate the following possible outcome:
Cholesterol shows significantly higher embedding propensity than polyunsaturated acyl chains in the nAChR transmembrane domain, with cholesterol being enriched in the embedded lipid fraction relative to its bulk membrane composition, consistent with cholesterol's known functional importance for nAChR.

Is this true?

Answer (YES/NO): NO